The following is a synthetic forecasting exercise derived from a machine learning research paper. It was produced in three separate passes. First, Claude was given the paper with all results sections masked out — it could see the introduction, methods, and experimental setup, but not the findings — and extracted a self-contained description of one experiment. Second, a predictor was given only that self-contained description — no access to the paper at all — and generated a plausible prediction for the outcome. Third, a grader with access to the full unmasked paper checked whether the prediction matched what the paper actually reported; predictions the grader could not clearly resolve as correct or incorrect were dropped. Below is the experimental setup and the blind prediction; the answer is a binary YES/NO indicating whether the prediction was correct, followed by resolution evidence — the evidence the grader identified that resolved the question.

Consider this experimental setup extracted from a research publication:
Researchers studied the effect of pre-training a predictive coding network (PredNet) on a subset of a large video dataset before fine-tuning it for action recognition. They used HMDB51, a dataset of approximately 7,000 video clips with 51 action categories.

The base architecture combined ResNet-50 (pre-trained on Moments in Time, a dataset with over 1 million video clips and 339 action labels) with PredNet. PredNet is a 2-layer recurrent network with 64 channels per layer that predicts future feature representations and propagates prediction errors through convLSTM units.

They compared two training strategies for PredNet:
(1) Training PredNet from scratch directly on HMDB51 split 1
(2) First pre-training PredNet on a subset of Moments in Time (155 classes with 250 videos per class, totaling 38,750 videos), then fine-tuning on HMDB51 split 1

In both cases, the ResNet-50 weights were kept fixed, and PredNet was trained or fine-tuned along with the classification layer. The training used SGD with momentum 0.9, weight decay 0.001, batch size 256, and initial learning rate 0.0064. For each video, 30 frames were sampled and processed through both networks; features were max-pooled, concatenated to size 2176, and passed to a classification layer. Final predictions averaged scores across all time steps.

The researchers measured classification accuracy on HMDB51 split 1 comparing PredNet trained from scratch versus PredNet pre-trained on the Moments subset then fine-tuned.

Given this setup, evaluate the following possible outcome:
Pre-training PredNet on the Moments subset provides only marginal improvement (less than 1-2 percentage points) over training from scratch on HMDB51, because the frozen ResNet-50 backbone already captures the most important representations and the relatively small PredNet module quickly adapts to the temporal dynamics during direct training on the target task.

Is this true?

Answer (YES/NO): YES